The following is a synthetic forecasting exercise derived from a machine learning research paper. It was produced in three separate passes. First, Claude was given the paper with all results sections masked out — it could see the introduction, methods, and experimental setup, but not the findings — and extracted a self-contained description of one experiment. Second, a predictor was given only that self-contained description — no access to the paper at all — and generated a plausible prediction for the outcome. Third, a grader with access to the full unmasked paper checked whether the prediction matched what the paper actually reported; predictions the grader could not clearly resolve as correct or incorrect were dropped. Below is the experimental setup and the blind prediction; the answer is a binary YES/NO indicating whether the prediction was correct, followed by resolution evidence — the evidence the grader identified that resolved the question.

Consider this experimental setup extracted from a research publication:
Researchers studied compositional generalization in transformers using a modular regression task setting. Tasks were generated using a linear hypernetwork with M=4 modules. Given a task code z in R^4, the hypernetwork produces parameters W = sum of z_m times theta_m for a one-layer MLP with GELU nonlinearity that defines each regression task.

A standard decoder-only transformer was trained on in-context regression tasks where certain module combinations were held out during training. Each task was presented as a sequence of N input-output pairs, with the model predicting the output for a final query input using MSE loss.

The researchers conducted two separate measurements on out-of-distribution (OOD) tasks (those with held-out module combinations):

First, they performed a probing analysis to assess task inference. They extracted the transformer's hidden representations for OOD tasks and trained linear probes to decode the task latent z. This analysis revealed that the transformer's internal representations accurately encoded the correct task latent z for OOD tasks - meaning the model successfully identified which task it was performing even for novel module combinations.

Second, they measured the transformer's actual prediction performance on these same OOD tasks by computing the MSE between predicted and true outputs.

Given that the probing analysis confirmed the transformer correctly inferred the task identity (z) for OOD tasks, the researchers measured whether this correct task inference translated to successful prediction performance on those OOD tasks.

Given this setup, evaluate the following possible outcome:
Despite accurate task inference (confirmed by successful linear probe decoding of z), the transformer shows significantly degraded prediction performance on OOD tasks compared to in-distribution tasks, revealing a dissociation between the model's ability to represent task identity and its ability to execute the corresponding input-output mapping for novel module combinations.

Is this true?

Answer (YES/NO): YES